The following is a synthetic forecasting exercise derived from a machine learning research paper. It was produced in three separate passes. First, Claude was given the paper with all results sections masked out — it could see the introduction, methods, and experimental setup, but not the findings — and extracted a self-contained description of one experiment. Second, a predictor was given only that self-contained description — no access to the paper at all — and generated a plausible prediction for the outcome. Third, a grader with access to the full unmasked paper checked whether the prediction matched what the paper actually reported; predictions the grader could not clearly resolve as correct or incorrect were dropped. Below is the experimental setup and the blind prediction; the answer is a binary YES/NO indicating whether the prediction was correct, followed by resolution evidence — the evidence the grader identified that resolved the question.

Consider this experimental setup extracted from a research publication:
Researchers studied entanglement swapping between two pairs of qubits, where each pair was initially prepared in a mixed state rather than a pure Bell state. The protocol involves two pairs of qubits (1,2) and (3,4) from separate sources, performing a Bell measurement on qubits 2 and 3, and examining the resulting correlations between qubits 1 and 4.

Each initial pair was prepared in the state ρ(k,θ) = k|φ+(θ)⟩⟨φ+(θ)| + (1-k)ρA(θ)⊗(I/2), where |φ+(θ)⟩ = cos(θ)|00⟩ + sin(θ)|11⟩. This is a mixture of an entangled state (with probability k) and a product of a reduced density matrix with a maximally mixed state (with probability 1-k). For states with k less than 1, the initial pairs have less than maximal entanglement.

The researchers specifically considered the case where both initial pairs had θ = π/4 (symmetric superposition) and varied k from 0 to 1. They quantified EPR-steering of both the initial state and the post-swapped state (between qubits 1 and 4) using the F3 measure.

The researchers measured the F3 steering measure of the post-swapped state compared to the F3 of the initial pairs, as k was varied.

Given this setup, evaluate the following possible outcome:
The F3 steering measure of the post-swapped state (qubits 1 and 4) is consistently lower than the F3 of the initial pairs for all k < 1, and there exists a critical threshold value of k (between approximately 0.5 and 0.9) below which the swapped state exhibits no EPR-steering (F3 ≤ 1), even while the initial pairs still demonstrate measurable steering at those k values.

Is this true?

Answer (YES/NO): NO